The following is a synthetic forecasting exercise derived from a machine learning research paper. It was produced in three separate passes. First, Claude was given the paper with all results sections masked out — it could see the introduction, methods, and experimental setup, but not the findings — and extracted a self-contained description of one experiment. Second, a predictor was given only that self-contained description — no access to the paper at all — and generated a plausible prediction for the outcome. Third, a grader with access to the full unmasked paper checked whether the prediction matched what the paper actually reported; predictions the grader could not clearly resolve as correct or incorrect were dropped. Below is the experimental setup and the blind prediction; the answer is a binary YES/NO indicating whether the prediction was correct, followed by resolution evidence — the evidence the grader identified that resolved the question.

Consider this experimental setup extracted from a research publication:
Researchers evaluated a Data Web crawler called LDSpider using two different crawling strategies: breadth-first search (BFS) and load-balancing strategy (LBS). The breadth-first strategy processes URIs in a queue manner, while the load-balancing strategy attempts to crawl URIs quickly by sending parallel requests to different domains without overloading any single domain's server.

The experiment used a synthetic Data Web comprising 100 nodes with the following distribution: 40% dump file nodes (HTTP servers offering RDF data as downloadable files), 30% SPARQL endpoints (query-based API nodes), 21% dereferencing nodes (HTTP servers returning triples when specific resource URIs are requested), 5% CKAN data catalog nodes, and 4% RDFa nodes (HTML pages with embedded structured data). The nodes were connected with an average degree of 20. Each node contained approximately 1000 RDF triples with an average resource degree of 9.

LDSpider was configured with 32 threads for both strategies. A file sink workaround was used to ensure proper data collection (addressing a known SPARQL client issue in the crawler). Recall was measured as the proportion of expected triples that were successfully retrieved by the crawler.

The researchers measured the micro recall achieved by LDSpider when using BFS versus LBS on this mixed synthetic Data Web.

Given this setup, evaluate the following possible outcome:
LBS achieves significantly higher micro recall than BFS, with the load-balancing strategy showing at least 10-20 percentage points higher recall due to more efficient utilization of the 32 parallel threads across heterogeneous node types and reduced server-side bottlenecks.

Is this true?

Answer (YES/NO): NO